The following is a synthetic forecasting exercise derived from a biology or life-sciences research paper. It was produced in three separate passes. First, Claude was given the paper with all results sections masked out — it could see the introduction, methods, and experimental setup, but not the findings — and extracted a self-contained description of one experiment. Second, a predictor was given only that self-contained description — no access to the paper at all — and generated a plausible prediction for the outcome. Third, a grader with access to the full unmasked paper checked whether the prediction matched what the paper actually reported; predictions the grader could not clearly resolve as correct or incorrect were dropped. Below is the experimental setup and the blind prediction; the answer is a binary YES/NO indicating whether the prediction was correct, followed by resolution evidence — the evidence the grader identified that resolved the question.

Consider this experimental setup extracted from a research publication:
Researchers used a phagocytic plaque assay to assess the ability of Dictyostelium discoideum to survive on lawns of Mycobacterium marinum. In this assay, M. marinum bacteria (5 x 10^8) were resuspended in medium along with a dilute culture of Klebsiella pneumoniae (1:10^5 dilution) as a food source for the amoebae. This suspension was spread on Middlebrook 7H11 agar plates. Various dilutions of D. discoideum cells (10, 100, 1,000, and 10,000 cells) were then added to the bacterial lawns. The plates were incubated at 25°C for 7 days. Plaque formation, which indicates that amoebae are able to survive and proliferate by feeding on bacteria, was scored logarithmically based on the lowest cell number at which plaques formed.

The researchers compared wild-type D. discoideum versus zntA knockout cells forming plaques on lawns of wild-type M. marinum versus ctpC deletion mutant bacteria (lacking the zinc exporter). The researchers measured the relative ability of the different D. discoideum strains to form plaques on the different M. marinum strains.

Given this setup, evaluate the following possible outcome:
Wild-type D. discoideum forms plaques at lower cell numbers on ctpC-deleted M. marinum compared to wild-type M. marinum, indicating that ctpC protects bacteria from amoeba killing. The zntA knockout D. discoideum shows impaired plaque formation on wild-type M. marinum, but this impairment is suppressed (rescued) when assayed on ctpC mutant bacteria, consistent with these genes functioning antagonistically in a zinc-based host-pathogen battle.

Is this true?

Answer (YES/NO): NO